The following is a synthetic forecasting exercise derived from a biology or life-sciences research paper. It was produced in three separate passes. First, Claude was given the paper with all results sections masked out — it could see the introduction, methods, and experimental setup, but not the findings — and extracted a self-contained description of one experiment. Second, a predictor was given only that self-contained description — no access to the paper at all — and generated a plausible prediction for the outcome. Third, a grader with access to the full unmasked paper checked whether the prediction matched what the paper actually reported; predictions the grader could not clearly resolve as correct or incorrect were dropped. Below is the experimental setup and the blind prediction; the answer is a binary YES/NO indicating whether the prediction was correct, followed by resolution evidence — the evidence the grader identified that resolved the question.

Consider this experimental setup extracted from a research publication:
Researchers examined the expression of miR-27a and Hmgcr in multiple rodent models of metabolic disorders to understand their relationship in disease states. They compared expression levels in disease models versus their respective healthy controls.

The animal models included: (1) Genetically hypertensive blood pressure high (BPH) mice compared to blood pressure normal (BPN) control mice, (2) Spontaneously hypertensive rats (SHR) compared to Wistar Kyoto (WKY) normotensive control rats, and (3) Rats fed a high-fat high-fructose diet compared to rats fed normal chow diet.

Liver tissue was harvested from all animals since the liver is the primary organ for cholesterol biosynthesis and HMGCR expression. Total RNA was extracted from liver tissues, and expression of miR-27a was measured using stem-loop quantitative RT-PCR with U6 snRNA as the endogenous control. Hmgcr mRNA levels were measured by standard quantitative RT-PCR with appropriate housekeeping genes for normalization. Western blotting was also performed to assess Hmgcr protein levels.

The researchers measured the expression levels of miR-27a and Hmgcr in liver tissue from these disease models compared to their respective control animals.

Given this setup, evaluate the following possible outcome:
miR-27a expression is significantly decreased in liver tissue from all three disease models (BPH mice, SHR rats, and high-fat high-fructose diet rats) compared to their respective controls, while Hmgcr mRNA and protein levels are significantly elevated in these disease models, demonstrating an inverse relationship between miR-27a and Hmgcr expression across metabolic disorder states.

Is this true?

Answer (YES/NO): NO